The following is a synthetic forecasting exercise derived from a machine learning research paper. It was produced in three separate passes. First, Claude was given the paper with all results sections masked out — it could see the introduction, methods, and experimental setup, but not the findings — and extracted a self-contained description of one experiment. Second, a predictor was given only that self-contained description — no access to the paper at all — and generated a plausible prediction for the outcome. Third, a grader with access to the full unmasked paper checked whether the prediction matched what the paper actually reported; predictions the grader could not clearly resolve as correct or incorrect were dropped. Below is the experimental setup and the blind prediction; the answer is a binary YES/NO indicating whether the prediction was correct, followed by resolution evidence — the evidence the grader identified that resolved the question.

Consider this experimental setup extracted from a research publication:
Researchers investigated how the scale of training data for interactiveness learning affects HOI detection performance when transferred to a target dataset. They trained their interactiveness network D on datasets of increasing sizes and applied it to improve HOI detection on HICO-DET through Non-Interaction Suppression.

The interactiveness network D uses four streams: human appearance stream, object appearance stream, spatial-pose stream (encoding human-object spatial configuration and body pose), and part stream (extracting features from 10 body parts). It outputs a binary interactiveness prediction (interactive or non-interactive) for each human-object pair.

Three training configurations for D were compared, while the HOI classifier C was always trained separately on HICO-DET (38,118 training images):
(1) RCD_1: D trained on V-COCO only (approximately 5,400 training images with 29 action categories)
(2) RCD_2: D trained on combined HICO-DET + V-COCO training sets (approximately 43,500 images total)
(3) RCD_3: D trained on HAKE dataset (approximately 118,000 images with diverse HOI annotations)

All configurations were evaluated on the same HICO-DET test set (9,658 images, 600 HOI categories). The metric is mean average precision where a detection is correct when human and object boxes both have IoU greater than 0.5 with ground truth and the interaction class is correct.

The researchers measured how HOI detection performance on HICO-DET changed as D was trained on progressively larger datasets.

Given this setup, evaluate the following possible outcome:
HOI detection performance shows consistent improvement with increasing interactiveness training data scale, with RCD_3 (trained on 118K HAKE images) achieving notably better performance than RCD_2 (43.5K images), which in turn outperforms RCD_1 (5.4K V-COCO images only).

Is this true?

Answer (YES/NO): YES